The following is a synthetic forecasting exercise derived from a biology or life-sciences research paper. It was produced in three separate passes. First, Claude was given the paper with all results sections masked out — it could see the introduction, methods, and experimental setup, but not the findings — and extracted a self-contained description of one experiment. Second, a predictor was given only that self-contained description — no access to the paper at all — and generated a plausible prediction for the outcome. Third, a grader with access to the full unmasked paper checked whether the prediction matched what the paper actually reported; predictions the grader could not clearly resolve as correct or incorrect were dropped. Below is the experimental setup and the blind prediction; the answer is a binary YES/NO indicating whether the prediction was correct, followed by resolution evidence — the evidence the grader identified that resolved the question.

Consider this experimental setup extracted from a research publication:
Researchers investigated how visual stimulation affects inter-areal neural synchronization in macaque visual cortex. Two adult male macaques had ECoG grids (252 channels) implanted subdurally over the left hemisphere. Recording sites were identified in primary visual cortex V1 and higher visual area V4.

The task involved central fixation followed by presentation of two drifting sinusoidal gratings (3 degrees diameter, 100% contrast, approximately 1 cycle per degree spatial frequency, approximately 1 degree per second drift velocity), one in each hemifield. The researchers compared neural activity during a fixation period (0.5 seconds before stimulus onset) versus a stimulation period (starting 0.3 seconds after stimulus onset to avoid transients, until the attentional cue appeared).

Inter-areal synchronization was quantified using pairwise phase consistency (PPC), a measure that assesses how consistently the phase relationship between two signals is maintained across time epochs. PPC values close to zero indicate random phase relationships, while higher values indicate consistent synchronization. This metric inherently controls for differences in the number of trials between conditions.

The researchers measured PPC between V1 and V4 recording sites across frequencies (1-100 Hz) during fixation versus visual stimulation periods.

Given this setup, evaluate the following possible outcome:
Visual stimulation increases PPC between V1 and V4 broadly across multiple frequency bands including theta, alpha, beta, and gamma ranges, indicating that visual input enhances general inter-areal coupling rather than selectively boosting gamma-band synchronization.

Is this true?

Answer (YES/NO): NO